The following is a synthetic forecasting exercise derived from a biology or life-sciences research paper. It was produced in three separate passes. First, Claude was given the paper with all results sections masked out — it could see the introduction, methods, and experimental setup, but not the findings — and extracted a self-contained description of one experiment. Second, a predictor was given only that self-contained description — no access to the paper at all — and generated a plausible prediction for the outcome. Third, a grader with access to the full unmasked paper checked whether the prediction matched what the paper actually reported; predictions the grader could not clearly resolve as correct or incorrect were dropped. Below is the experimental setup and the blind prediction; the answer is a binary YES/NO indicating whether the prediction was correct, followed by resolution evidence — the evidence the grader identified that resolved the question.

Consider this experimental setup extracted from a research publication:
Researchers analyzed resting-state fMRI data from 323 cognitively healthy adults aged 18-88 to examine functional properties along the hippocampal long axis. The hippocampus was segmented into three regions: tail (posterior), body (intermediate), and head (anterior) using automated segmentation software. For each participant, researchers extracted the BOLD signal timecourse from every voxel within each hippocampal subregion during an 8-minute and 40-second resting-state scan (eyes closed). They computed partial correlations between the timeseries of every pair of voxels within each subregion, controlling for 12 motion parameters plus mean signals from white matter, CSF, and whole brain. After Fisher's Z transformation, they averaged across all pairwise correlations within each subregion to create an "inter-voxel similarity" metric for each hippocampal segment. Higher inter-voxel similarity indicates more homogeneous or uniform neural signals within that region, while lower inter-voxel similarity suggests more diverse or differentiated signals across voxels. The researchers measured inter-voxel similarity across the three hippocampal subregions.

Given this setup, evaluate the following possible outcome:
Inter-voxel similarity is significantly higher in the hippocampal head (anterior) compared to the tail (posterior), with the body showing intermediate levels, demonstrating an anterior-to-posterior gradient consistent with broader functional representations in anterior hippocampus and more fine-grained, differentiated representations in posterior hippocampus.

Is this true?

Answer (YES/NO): NO